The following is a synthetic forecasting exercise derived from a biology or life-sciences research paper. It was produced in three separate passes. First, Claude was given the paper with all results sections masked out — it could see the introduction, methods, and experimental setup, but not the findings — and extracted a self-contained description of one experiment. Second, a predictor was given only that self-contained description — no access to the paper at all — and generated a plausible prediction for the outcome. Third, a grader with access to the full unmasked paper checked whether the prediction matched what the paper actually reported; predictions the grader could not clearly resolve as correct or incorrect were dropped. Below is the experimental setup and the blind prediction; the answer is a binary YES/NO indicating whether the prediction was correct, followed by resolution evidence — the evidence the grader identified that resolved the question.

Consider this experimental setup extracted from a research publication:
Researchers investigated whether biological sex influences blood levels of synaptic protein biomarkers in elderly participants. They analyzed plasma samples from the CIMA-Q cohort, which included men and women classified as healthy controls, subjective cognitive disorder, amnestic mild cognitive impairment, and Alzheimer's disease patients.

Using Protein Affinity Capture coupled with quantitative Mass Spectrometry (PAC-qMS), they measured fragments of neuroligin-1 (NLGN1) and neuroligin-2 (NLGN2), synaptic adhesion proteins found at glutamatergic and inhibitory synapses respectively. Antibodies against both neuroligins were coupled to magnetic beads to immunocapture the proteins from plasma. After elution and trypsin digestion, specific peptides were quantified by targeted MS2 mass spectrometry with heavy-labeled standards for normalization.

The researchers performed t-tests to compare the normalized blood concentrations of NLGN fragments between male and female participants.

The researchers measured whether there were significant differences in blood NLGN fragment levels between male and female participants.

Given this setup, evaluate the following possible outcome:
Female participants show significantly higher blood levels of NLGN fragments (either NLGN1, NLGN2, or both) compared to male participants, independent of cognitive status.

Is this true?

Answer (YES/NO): NO